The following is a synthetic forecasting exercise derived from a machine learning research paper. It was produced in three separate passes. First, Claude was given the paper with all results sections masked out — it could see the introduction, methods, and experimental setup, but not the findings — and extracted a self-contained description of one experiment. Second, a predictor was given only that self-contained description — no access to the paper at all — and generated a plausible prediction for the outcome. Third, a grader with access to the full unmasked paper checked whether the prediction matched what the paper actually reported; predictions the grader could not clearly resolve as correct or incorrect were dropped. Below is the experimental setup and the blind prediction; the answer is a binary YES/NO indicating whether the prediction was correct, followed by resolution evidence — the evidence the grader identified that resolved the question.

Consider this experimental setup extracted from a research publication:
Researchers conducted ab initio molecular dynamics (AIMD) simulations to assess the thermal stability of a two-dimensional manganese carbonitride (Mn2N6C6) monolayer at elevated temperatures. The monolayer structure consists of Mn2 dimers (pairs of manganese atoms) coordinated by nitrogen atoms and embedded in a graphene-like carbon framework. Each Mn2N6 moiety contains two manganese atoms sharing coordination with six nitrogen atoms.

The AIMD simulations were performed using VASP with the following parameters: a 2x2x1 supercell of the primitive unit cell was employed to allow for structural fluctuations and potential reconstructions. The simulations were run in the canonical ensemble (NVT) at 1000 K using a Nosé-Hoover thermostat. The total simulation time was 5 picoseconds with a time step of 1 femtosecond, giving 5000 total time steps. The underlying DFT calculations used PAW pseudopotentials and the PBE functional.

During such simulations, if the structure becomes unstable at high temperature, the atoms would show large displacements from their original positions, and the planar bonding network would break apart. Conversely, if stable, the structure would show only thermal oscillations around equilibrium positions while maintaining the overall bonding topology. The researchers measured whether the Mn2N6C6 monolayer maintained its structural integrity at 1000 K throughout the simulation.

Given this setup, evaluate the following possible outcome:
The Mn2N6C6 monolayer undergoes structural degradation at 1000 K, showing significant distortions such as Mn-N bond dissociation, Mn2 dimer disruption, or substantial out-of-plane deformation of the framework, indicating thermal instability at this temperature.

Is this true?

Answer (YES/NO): NO